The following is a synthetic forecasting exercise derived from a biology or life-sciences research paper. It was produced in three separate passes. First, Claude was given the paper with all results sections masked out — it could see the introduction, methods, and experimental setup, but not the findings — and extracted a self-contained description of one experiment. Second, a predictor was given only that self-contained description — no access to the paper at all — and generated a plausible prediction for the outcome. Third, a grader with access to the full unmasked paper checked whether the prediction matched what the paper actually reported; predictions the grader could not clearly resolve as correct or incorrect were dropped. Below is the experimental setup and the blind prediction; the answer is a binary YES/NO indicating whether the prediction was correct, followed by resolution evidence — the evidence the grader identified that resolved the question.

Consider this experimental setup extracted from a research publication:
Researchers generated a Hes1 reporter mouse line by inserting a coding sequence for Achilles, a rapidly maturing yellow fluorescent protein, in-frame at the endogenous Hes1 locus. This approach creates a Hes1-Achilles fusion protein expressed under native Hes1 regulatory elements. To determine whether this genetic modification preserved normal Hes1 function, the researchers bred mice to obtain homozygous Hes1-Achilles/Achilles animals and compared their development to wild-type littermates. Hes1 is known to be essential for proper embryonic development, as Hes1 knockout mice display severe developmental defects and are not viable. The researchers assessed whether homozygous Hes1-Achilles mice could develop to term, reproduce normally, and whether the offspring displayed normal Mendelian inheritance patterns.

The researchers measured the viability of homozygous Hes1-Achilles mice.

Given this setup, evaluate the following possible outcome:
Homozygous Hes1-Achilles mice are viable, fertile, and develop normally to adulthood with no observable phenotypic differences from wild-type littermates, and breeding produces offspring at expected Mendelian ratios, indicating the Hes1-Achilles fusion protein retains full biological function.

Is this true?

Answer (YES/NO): YES